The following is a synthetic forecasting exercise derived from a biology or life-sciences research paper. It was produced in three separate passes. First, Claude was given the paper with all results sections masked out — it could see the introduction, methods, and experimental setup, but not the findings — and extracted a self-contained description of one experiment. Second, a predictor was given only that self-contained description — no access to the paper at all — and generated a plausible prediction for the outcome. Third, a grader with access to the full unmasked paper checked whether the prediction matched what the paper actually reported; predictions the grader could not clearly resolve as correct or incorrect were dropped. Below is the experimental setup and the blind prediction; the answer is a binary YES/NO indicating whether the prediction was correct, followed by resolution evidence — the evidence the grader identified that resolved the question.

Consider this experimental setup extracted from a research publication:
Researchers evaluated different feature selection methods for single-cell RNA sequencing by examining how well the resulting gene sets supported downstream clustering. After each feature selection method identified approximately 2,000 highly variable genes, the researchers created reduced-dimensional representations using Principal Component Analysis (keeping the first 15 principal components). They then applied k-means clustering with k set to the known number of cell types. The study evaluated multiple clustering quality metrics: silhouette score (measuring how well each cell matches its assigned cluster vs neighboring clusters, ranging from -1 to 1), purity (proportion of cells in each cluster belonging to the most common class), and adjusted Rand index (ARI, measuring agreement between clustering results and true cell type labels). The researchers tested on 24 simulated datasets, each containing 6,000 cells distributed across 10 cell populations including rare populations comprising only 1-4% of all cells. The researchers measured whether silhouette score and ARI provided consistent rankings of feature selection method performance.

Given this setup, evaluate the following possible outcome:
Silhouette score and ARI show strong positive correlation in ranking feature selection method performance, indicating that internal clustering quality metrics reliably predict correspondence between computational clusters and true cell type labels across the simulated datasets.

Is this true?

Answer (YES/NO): NO